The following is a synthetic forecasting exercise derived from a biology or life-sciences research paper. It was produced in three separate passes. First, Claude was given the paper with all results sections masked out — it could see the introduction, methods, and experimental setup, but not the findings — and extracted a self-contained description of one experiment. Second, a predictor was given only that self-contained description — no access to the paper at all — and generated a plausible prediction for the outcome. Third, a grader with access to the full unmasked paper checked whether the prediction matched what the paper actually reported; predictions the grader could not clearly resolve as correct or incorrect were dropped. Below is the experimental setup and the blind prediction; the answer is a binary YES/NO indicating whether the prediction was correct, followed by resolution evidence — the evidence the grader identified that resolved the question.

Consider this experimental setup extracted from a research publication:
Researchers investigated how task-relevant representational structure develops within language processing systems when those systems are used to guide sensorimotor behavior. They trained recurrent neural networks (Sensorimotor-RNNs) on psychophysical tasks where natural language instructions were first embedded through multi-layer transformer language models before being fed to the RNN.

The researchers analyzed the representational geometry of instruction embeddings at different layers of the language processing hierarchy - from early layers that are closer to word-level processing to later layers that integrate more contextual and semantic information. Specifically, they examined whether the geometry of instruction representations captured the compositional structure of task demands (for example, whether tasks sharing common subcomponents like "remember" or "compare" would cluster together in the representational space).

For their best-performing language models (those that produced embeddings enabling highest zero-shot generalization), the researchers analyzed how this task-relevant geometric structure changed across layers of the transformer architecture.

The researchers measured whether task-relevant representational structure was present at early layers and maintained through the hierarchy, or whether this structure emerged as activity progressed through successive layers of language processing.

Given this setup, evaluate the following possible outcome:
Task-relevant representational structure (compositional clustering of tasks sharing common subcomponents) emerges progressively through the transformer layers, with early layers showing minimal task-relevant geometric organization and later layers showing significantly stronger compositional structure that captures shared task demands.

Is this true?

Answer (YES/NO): YES